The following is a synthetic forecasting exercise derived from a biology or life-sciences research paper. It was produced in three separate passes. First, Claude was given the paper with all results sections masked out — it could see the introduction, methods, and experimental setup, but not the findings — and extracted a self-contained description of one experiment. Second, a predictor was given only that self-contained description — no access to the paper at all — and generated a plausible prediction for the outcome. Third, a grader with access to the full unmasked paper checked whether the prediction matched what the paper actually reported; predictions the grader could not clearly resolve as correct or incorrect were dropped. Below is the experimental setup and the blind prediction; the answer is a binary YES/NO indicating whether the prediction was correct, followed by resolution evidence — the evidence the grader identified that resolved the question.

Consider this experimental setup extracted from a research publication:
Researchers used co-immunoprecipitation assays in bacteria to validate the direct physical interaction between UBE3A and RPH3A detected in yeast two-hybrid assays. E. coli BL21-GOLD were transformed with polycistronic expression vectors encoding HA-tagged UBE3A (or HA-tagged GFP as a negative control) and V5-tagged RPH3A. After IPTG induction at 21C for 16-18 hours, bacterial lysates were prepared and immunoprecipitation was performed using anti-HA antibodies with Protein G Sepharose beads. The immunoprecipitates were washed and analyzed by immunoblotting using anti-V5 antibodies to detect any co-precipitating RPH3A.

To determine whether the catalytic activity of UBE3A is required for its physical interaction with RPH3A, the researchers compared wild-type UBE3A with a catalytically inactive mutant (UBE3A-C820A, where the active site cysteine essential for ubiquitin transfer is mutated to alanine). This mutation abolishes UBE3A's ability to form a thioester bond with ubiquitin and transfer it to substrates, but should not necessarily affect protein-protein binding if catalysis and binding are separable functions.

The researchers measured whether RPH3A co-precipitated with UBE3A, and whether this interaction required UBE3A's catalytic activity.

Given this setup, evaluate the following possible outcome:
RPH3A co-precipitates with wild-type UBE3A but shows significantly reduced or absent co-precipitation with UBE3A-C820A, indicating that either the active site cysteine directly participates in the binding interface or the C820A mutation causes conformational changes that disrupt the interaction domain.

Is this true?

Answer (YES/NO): NO